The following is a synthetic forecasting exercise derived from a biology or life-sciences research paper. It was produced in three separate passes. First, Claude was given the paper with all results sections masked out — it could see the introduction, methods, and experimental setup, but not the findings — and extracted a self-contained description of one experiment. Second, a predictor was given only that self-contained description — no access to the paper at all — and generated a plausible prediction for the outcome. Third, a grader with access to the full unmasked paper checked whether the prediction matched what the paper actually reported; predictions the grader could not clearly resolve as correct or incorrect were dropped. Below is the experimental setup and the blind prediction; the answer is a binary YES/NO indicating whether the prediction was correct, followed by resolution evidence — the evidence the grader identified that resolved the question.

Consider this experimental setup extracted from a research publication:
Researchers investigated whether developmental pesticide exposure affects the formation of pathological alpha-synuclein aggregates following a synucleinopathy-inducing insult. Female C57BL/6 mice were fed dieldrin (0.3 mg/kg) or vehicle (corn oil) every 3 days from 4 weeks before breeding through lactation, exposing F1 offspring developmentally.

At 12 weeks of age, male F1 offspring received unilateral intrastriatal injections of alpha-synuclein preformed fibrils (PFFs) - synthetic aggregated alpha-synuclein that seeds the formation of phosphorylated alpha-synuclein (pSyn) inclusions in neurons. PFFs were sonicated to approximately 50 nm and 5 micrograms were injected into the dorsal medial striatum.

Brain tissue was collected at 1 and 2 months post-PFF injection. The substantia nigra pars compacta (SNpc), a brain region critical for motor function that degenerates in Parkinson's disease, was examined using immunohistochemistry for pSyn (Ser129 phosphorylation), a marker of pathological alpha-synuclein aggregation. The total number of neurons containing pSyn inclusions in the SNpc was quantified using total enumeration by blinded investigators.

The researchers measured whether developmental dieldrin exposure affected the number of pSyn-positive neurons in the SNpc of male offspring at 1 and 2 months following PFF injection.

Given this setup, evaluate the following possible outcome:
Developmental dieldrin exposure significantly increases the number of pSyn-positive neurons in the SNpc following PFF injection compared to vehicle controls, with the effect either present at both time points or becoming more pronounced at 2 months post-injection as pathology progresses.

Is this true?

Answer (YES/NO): NO